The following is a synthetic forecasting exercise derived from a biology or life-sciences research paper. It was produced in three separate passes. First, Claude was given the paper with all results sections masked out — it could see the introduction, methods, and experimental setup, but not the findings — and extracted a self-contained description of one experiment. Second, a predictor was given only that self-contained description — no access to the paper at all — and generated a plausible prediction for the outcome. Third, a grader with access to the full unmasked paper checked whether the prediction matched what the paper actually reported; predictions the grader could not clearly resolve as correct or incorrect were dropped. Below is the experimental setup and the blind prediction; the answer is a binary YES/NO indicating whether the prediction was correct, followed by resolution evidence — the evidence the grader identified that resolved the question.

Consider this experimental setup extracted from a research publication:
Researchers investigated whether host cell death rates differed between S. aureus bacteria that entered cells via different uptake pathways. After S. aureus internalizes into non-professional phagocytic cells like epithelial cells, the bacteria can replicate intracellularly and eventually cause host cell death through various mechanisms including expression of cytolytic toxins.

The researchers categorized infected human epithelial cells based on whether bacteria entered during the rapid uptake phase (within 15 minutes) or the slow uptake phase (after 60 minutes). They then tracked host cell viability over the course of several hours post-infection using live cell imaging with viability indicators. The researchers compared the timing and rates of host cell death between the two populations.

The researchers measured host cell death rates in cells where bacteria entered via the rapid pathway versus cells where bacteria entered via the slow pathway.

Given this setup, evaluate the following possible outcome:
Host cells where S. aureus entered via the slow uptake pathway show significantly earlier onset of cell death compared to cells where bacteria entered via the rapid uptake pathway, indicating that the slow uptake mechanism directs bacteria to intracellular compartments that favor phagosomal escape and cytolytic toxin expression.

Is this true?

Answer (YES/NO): NO